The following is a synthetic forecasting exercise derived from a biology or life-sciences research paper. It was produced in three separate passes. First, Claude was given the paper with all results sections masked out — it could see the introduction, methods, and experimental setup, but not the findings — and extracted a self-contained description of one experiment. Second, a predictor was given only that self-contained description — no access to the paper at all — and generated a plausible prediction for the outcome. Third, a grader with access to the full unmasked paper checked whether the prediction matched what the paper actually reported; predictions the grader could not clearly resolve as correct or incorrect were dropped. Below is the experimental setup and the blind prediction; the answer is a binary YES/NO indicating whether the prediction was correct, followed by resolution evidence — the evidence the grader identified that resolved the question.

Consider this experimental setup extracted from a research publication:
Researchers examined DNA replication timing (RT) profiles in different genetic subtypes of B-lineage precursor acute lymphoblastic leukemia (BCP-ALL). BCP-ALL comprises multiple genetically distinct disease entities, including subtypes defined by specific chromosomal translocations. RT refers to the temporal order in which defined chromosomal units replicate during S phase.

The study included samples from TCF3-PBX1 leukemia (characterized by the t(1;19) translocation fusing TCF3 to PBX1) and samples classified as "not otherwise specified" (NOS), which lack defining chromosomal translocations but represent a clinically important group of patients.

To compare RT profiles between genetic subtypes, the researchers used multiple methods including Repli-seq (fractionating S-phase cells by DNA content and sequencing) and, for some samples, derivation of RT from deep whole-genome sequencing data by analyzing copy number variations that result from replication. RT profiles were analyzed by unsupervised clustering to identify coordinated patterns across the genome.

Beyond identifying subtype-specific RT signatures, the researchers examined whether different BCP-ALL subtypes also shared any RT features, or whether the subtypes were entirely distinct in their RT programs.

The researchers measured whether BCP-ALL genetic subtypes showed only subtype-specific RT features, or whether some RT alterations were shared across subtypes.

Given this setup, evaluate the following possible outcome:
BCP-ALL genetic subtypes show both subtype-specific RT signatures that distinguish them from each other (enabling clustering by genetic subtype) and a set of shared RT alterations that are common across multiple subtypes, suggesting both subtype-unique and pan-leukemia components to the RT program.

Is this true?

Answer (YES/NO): YES